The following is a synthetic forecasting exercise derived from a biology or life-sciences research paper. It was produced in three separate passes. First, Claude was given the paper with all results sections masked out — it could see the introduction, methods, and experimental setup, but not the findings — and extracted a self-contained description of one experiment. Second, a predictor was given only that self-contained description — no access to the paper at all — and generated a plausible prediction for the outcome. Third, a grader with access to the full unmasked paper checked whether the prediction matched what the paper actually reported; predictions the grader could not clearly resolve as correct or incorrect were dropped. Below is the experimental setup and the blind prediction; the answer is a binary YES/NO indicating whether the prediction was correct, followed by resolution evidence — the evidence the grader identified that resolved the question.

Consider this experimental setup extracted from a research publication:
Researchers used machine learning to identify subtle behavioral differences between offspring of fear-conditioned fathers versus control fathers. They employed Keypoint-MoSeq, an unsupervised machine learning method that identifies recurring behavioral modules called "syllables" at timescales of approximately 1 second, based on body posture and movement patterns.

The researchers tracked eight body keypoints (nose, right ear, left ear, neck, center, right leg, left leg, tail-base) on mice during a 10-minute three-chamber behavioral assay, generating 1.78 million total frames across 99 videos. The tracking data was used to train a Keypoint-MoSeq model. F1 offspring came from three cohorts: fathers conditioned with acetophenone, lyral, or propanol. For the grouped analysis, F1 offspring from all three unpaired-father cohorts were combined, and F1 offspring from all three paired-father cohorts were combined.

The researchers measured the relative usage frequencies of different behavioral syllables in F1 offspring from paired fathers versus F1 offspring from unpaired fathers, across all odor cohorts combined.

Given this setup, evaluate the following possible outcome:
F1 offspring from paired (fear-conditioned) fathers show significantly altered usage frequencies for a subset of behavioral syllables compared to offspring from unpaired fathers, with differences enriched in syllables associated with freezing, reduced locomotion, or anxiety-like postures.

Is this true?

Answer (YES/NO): NO